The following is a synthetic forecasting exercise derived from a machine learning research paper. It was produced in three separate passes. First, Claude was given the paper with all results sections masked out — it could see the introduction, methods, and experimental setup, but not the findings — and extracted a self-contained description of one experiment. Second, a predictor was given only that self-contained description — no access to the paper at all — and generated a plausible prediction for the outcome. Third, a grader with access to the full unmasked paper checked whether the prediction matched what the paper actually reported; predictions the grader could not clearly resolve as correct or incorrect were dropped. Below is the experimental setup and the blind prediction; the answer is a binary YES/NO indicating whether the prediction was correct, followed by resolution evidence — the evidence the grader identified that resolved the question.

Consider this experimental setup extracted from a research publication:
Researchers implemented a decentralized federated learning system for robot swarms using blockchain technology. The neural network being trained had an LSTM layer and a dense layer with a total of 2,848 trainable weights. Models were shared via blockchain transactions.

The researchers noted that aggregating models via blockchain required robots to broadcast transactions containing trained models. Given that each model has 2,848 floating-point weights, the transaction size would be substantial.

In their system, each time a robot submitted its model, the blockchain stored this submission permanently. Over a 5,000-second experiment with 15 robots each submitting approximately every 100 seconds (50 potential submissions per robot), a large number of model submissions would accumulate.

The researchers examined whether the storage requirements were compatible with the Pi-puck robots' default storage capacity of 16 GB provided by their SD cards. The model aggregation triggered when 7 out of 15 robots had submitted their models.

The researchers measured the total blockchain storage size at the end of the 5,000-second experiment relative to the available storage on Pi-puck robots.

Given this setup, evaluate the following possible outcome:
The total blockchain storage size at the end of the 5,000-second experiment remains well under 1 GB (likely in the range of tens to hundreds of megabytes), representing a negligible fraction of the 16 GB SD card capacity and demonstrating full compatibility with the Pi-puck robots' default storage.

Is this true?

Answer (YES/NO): YES